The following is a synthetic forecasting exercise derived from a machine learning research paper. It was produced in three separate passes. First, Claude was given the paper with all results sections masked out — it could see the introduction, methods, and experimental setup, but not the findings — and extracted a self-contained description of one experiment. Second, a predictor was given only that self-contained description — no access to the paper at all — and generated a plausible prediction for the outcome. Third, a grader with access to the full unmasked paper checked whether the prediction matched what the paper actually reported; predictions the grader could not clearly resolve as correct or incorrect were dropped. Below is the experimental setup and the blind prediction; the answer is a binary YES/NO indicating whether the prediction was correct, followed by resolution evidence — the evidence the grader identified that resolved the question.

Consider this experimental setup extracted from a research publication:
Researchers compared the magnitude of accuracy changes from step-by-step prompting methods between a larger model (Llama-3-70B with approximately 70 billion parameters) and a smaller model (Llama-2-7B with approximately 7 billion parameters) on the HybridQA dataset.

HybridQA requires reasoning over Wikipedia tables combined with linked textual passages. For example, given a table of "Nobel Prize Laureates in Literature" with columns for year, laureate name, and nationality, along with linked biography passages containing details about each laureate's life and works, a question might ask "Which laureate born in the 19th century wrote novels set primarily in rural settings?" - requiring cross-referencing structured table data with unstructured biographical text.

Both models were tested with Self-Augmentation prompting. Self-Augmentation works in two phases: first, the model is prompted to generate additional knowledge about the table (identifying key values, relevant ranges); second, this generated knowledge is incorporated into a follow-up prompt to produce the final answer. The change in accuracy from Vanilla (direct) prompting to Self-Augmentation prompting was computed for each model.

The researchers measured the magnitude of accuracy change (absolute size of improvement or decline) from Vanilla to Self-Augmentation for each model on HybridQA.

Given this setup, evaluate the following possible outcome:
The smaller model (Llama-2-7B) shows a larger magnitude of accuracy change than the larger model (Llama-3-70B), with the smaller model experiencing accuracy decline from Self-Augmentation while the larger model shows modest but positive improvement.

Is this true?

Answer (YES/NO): YES